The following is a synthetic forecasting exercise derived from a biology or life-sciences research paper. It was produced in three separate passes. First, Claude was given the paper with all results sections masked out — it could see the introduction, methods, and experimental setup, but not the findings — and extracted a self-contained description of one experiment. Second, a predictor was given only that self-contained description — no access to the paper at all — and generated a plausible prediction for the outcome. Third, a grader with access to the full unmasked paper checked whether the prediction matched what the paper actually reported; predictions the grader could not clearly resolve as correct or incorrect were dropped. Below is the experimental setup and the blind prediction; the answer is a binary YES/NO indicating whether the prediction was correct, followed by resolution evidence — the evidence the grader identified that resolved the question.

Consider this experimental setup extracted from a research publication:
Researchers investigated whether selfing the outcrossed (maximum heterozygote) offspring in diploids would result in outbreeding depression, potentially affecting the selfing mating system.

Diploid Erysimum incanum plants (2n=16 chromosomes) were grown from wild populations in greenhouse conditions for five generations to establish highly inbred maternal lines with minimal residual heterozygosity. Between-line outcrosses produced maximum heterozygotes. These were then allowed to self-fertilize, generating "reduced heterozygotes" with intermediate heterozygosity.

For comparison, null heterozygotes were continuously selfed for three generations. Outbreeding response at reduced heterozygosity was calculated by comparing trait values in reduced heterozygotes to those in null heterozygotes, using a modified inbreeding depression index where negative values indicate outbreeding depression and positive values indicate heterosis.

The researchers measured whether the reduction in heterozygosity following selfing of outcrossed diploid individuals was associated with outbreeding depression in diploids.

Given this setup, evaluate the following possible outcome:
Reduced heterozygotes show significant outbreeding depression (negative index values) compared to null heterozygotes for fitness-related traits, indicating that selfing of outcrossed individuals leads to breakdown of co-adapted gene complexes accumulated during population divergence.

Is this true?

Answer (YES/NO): YES